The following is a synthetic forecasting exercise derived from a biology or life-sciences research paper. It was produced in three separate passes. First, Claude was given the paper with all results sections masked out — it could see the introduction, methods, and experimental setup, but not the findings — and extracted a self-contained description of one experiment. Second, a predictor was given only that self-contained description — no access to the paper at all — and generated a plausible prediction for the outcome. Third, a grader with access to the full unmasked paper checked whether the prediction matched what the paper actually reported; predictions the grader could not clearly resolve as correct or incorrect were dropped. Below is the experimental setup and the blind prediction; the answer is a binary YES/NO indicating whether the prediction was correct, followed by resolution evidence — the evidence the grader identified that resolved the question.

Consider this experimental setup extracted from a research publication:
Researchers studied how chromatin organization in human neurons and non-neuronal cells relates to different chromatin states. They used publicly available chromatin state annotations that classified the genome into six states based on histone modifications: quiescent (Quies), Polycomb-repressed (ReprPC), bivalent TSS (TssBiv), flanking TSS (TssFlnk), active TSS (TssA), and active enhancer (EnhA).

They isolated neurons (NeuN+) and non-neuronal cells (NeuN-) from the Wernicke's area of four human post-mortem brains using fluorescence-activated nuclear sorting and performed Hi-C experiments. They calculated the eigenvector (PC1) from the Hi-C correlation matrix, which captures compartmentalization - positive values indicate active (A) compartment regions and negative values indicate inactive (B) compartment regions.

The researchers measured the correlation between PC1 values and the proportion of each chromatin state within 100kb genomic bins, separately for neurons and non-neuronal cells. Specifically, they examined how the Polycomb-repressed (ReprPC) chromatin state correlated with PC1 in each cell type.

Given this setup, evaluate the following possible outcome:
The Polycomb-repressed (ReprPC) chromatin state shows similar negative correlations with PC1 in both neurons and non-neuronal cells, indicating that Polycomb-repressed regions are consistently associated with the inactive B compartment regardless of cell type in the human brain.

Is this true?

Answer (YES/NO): NO